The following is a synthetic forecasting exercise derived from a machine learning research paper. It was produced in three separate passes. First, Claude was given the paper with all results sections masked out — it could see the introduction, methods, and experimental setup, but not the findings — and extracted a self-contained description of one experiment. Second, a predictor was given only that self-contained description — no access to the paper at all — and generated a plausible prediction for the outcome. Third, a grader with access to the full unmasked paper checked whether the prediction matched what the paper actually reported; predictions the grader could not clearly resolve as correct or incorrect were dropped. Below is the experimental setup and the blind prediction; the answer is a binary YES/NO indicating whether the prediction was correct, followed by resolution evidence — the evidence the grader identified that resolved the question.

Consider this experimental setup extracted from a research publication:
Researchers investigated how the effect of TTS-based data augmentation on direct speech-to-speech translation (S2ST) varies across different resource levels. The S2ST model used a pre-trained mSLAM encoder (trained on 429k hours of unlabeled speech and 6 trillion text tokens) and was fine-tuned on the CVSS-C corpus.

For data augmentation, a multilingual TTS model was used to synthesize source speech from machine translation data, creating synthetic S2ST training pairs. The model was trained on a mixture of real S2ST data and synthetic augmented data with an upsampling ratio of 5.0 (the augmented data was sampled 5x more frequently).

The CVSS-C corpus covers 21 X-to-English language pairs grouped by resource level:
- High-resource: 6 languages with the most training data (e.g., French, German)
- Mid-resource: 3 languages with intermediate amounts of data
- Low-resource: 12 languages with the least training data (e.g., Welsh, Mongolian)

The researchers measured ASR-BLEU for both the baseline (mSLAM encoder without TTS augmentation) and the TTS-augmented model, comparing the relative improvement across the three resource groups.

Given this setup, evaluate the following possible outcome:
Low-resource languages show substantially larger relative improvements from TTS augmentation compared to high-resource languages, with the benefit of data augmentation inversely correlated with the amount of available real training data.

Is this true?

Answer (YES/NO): YES